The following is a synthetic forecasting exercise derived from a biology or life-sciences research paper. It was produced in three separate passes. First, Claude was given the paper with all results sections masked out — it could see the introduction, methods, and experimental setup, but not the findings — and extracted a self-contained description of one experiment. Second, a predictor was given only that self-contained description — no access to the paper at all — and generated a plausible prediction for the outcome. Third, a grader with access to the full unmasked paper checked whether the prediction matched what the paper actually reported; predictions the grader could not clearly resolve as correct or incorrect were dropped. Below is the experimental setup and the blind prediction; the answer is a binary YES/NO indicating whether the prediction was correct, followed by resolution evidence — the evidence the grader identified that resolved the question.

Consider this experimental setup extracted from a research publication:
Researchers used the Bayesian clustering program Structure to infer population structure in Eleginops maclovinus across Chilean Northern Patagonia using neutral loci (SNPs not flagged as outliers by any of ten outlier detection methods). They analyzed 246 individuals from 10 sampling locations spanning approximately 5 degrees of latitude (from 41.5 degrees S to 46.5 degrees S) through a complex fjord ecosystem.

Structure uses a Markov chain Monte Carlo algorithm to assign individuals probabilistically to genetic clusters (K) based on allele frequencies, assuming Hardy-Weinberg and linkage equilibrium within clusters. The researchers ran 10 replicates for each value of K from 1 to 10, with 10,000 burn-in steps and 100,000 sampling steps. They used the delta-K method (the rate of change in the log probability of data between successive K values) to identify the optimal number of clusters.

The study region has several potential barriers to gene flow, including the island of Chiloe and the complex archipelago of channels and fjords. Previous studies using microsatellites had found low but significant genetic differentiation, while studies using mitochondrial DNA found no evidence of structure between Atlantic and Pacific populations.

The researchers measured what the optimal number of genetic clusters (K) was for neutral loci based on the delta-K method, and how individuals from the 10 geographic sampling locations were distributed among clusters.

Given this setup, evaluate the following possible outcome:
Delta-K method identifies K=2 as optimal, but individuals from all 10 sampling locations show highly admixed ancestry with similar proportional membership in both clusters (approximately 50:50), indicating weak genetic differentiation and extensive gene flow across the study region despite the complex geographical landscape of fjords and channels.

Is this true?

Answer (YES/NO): NO